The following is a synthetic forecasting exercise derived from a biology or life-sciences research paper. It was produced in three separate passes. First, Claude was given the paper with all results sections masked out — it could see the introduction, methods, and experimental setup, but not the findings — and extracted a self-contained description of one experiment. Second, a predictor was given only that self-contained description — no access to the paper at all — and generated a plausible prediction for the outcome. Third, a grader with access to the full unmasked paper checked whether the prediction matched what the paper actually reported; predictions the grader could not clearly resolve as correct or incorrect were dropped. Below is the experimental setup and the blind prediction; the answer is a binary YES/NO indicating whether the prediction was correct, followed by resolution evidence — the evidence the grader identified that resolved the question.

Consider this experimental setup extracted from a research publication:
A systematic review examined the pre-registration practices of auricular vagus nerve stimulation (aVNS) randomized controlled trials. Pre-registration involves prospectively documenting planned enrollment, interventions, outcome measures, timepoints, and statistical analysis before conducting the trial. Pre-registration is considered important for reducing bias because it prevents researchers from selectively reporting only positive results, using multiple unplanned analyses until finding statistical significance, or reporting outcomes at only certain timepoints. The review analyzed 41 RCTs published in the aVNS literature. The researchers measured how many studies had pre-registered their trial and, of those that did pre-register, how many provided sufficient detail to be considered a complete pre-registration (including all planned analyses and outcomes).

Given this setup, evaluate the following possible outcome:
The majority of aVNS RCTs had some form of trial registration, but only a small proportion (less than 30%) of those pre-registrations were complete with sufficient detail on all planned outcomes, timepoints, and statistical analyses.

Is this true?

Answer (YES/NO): NO